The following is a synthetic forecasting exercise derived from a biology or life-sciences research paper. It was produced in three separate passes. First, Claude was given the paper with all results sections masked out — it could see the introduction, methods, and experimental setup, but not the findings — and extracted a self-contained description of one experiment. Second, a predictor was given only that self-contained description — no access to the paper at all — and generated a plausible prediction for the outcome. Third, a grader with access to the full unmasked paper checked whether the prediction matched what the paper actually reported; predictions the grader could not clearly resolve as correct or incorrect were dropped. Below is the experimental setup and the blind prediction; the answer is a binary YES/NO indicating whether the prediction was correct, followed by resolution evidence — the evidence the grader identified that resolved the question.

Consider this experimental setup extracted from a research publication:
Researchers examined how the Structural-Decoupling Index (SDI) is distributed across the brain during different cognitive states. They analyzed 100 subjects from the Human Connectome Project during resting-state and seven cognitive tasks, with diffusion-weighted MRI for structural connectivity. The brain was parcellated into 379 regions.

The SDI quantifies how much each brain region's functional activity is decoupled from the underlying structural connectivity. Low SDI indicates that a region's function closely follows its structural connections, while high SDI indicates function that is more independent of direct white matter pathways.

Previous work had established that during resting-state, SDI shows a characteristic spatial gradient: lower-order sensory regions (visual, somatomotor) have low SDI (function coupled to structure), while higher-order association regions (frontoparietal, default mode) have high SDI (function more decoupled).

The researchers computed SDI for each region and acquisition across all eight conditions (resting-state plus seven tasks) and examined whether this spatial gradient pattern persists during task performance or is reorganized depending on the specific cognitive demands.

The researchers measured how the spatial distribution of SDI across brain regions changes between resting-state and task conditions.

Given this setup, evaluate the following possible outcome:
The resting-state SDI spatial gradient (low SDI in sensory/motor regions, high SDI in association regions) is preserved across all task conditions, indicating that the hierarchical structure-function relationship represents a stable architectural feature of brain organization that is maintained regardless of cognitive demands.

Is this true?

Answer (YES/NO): YES